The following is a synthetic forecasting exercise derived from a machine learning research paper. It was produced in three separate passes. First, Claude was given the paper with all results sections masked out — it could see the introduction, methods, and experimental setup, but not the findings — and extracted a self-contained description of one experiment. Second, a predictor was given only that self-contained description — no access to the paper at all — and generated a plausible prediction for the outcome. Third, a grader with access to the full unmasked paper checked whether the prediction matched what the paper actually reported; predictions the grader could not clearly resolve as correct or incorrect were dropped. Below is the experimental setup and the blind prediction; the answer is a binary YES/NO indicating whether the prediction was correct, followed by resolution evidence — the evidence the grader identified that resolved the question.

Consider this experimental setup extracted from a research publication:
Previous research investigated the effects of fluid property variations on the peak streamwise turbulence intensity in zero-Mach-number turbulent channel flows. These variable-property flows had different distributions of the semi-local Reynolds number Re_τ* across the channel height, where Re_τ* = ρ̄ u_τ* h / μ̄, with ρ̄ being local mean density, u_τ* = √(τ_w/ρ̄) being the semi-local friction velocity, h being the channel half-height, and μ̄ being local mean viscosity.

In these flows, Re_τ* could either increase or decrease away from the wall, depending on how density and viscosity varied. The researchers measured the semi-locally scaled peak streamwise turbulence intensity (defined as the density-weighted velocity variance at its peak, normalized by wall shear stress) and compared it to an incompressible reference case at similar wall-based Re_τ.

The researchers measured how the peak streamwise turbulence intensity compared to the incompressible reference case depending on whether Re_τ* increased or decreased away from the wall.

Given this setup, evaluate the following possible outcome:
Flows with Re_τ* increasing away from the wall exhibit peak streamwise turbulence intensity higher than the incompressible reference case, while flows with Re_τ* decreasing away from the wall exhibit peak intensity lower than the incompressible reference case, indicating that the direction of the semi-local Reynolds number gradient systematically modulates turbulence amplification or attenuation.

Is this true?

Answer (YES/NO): NO